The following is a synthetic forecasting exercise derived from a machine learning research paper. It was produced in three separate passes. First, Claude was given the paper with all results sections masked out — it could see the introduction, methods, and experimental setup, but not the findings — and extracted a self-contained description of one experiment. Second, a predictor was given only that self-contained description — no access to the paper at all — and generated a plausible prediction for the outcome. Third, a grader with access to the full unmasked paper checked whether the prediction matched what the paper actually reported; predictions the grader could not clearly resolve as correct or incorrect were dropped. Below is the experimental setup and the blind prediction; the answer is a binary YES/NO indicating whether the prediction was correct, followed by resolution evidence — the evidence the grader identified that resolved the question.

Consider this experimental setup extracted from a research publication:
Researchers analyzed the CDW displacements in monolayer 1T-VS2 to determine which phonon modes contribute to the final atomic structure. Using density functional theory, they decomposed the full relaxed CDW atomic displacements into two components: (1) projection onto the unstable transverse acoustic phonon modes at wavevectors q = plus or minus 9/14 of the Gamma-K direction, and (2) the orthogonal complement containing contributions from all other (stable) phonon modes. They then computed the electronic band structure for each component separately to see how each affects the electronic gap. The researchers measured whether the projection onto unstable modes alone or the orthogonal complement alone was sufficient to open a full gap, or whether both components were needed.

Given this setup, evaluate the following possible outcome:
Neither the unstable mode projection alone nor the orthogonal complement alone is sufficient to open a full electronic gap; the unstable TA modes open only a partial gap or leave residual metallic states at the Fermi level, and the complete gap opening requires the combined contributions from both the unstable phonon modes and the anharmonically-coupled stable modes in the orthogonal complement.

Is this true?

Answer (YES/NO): YES